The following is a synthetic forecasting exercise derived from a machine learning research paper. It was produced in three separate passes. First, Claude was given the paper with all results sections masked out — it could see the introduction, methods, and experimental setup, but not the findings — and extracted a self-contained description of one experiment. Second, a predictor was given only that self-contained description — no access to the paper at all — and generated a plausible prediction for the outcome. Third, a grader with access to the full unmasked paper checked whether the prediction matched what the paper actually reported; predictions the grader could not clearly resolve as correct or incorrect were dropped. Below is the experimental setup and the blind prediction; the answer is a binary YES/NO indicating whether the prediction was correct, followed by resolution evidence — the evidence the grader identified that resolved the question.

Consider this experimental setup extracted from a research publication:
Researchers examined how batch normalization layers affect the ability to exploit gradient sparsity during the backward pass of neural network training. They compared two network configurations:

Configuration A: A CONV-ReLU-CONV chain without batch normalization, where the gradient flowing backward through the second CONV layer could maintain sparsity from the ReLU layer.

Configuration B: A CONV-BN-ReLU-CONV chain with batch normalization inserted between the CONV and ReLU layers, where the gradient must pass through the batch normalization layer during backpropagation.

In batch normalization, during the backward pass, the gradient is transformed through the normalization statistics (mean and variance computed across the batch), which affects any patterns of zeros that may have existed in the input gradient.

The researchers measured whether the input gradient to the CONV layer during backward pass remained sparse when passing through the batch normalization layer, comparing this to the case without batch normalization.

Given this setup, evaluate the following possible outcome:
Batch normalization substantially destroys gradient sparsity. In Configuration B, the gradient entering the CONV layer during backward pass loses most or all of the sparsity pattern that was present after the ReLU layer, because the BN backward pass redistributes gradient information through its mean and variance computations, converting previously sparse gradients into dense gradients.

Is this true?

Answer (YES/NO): YES